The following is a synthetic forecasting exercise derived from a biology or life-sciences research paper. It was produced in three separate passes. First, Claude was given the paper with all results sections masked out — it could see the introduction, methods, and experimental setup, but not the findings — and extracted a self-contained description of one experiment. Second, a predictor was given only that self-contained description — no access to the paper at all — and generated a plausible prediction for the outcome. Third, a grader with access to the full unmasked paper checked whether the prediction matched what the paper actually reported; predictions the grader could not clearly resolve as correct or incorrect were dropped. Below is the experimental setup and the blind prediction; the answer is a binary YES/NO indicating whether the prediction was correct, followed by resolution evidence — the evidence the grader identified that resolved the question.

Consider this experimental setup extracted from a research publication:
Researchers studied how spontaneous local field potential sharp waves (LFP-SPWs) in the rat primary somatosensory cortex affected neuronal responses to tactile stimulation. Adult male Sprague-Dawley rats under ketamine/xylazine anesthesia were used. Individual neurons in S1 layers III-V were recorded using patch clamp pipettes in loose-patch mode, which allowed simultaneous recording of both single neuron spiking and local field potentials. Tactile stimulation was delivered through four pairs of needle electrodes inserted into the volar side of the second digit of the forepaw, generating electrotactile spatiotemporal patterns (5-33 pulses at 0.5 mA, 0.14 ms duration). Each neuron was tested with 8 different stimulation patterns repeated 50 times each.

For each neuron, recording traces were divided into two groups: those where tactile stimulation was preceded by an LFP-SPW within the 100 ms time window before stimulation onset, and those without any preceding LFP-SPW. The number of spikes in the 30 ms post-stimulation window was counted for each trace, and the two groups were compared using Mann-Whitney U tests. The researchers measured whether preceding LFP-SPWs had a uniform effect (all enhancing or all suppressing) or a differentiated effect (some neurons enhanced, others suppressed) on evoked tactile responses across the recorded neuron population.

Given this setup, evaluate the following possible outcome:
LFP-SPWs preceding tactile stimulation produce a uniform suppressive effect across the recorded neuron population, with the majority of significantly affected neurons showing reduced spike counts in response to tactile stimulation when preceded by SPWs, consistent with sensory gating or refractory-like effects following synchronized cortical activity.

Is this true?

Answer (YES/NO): NO